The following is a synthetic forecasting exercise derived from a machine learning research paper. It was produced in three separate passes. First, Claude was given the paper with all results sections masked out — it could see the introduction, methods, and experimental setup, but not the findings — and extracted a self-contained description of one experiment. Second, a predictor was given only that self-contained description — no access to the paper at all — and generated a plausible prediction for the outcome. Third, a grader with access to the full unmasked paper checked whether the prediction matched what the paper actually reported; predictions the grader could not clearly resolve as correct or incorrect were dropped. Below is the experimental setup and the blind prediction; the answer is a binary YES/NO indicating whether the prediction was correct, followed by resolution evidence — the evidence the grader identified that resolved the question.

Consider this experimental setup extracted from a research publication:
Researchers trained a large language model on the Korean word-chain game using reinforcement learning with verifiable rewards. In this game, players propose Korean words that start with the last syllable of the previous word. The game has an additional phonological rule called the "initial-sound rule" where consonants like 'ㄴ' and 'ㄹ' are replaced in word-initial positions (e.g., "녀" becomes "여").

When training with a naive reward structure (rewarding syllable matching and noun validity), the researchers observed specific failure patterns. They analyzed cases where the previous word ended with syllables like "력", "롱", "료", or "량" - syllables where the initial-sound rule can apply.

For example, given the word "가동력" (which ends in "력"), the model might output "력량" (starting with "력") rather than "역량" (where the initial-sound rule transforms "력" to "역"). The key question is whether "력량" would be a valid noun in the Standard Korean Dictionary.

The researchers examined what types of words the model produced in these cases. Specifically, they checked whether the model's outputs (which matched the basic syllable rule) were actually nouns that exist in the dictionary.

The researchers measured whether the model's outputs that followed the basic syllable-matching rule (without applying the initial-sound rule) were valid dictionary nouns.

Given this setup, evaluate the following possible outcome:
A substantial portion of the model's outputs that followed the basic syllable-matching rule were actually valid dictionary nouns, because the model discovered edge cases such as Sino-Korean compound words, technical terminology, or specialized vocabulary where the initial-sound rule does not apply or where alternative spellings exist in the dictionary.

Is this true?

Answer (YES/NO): NO